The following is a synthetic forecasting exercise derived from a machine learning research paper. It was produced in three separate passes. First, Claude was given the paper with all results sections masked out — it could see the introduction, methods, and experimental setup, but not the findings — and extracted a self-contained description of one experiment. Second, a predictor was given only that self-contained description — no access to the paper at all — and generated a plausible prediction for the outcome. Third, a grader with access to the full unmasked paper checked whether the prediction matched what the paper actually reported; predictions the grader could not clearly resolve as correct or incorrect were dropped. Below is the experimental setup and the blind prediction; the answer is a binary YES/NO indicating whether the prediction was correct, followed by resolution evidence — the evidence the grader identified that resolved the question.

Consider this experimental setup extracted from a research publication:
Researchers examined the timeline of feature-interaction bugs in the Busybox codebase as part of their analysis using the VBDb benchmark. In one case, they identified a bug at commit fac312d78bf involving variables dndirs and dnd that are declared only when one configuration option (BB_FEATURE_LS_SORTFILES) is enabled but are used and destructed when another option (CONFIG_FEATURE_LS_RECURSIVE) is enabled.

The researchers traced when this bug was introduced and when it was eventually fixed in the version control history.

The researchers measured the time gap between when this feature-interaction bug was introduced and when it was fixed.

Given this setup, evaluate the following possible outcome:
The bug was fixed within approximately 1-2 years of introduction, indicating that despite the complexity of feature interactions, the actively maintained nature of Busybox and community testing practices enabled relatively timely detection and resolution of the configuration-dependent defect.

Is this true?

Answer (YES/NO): NO